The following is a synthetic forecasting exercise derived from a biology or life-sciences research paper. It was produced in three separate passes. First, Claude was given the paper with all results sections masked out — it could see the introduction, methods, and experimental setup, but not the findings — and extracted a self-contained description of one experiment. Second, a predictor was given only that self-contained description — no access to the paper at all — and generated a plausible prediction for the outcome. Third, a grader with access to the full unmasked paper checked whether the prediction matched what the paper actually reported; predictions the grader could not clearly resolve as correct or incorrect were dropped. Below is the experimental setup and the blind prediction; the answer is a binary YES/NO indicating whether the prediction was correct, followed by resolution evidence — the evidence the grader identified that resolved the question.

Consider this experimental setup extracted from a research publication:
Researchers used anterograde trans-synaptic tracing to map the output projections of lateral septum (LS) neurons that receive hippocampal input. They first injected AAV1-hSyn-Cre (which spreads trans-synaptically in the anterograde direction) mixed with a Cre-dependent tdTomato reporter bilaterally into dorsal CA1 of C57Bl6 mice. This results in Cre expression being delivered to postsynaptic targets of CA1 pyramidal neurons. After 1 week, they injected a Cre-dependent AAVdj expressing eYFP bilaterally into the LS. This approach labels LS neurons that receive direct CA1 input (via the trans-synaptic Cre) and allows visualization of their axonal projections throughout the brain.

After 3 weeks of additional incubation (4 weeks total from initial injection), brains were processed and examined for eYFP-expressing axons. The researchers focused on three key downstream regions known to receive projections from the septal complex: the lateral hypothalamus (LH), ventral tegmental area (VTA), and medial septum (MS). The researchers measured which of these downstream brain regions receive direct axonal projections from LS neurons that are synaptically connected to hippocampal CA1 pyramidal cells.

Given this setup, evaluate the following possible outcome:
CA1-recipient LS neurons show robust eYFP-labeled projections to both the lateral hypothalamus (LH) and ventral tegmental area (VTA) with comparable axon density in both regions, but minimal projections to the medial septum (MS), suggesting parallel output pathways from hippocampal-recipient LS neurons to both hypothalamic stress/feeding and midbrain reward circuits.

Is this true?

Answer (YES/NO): NO